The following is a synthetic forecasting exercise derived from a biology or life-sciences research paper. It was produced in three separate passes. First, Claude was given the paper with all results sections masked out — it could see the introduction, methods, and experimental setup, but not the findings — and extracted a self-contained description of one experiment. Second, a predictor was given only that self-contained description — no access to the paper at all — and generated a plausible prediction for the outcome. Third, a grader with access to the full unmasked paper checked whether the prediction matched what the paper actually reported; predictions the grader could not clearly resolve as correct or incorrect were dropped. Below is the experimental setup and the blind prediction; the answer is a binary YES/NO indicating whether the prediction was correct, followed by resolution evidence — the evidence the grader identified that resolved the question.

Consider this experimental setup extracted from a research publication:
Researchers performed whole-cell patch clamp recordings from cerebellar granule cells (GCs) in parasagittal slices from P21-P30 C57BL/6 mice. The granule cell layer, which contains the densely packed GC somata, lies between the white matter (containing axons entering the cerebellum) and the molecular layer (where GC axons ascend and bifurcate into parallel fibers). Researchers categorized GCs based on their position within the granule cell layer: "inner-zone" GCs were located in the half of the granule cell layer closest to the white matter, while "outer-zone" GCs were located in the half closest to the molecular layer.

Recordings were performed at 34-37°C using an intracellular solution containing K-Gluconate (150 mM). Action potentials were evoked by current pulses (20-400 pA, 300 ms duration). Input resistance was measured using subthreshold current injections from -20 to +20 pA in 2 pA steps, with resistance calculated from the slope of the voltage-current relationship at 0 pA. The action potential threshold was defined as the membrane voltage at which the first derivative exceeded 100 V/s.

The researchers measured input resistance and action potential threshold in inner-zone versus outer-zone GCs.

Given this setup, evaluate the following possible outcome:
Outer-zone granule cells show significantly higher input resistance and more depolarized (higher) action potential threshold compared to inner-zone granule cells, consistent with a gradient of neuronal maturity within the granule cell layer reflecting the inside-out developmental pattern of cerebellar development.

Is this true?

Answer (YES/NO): NO